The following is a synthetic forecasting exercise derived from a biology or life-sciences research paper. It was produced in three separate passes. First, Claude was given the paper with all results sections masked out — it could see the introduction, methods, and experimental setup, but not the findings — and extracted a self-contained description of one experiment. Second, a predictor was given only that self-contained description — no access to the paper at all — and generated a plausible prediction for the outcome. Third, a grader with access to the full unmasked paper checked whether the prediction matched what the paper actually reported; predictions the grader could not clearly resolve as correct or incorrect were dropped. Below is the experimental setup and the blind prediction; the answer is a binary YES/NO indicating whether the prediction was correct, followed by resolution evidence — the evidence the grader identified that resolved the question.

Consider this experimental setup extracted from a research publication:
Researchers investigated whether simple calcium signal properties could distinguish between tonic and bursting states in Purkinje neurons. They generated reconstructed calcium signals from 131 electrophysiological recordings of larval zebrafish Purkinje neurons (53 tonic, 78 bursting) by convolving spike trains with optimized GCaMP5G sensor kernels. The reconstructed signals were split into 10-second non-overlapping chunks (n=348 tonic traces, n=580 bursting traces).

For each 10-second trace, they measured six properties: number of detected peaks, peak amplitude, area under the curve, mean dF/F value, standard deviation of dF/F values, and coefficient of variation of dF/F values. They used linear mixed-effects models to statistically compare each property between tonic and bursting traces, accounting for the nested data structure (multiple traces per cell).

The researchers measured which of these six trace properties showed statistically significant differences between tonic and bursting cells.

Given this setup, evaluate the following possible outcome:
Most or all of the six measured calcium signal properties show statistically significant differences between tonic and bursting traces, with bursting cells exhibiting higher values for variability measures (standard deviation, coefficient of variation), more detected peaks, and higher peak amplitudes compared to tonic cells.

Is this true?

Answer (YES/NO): NO